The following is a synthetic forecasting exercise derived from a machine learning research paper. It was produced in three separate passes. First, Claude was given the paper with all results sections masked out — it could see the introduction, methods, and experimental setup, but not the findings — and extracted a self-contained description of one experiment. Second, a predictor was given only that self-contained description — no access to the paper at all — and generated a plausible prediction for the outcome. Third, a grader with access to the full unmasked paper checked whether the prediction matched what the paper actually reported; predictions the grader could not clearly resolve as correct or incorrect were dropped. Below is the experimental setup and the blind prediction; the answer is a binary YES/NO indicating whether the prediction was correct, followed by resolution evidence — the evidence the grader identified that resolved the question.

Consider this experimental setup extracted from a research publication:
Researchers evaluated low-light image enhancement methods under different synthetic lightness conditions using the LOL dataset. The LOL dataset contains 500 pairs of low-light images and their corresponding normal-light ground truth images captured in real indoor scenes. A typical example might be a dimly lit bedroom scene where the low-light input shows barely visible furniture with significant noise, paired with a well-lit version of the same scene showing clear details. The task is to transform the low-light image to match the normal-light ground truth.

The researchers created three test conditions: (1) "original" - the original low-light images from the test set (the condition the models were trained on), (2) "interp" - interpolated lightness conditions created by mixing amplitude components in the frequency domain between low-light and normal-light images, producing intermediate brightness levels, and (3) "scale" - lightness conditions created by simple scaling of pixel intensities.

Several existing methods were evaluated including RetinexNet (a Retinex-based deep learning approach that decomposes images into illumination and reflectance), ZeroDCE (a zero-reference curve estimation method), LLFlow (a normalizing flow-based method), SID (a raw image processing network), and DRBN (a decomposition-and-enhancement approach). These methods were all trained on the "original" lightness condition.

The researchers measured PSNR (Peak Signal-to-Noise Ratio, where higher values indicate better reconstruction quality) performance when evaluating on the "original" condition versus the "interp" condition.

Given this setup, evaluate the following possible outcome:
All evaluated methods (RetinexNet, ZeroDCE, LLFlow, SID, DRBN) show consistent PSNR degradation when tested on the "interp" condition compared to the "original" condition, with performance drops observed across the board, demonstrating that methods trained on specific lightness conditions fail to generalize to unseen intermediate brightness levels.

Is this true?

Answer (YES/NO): NO